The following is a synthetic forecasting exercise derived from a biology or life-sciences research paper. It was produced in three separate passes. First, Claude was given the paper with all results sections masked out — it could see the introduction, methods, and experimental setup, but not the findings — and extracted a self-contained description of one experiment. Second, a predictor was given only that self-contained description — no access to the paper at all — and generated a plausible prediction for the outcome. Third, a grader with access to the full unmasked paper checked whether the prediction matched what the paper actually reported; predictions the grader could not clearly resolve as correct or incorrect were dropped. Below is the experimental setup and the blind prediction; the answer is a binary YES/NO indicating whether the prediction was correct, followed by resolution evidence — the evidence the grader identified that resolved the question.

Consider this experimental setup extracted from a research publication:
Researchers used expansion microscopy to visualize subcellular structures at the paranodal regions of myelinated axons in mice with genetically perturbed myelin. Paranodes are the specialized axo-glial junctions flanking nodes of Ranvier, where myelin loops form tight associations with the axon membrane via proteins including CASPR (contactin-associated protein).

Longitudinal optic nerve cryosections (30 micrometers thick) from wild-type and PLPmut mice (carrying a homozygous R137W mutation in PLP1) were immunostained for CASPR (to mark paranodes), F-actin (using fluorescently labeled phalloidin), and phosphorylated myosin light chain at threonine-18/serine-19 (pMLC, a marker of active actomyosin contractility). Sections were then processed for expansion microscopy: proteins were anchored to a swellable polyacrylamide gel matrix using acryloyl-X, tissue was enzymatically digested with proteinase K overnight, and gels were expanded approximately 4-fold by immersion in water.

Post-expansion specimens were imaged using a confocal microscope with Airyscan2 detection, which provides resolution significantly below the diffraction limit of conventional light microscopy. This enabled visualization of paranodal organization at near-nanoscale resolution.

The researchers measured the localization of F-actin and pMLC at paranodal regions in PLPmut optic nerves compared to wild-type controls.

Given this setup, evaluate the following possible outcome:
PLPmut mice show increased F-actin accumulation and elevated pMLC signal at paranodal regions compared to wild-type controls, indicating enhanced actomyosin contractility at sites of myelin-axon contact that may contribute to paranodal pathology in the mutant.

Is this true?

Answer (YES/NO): YES